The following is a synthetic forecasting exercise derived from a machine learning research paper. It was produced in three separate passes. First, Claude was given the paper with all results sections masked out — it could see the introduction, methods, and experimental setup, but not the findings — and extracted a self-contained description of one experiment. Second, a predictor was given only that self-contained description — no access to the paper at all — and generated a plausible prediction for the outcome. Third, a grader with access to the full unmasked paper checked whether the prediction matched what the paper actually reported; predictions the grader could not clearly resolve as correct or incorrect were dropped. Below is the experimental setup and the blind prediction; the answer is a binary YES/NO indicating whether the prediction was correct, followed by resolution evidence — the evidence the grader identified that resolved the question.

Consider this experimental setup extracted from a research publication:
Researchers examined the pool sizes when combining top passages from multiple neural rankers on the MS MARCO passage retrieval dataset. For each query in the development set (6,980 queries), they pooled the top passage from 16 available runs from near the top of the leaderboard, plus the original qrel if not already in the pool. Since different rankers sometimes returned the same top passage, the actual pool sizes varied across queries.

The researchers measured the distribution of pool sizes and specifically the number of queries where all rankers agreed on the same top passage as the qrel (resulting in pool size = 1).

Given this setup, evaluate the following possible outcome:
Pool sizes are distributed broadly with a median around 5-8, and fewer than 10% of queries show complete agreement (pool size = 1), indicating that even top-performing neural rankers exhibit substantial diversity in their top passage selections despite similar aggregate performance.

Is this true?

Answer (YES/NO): YES